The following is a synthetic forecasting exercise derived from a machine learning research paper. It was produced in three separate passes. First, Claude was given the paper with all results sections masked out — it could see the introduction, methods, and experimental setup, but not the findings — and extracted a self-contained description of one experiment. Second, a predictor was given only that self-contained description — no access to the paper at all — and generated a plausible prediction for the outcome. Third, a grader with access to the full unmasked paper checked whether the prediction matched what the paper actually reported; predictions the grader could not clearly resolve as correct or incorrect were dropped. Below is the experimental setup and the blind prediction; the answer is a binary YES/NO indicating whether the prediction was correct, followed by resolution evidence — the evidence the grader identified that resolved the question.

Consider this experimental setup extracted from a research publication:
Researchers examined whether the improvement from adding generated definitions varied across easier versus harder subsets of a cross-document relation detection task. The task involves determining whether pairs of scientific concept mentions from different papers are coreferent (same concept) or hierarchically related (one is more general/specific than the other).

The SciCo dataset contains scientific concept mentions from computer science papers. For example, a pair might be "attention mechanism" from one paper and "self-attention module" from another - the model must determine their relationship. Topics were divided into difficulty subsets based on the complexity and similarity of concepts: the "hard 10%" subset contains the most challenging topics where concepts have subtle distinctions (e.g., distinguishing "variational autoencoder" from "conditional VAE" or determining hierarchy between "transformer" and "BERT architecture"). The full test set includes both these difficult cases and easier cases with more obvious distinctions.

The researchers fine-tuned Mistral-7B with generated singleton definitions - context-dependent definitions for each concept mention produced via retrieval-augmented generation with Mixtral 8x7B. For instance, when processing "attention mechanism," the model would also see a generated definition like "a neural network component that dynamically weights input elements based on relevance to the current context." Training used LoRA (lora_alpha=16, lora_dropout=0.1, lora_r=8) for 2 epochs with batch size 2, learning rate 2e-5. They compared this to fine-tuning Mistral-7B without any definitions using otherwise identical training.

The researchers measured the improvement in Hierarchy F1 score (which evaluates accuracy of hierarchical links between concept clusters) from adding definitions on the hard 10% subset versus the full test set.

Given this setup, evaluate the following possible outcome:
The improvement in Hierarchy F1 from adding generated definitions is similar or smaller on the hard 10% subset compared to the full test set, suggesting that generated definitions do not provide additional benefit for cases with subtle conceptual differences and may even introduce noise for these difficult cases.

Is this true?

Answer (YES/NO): NO